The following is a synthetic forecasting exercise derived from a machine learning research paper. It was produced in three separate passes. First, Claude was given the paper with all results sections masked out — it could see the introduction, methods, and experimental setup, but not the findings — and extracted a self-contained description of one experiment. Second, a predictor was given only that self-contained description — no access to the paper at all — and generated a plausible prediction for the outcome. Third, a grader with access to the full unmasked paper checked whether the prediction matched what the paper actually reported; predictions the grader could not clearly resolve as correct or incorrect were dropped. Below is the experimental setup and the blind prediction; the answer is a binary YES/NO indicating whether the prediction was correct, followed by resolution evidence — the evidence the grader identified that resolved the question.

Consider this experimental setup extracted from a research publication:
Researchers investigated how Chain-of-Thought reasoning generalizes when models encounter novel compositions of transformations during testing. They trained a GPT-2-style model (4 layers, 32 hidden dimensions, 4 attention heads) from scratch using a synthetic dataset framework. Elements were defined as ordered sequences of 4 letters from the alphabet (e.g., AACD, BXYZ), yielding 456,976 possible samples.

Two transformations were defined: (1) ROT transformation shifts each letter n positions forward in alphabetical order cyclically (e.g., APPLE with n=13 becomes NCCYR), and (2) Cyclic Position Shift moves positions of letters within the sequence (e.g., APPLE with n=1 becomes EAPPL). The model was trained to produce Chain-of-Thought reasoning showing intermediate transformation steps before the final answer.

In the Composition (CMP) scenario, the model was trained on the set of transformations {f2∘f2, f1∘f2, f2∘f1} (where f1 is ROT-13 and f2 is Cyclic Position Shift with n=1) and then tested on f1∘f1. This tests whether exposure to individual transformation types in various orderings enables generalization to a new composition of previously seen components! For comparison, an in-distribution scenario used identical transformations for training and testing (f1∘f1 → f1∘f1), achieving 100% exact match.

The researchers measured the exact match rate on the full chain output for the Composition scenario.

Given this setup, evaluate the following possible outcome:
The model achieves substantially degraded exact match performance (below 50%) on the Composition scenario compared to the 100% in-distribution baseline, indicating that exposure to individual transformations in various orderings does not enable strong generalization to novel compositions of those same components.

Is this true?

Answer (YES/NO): YES